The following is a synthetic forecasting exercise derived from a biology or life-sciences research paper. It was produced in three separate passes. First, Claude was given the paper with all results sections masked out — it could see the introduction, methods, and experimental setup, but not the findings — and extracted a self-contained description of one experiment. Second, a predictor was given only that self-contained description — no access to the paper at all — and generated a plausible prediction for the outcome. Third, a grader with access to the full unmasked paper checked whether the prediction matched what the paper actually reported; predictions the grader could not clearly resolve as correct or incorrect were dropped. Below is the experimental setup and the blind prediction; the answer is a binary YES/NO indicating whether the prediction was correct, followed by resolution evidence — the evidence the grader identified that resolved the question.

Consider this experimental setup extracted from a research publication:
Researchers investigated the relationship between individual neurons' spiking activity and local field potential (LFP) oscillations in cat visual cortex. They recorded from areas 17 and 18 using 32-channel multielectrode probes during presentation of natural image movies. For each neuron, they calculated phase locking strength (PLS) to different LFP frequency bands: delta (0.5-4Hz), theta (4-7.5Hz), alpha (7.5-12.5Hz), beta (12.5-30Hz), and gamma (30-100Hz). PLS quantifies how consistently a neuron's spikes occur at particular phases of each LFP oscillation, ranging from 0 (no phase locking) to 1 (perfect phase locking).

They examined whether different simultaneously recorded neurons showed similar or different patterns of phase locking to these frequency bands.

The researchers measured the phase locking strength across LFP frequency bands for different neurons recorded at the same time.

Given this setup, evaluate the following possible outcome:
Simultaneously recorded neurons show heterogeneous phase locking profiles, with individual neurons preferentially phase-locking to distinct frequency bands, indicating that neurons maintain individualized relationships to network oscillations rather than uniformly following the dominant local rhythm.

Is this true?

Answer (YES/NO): YES